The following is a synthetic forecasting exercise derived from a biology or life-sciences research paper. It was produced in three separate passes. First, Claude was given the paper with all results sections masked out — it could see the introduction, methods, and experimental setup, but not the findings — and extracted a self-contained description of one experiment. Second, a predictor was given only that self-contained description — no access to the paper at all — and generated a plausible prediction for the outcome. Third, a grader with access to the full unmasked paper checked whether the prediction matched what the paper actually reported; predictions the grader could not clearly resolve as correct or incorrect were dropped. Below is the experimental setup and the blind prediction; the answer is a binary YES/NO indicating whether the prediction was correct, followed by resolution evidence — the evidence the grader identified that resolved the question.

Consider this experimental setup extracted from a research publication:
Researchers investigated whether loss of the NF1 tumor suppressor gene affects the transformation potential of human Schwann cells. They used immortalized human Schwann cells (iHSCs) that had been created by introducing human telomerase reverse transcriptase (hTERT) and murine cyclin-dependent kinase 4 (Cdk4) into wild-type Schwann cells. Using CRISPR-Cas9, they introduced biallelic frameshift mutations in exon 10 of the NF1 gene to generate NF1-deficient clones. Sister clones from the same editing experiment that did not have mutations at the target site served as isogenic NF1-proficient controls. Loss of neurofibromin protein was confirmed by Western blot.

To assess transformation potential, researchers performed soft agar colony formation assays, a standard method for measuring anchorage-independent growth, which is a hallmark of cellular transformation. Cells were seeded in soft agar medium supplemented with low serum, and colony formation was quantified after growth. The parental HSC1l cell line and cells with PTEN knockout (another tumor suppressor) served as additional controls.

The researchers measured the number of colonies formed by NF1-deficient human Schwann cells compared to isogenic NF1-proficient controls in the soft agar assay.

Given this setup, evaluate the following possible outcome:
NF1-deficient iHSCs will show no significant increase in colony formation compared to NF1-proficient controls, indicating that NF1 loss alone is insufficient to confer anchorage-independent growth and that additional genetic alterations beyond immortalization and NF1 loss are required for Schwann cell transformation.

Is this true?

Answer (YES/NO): NO